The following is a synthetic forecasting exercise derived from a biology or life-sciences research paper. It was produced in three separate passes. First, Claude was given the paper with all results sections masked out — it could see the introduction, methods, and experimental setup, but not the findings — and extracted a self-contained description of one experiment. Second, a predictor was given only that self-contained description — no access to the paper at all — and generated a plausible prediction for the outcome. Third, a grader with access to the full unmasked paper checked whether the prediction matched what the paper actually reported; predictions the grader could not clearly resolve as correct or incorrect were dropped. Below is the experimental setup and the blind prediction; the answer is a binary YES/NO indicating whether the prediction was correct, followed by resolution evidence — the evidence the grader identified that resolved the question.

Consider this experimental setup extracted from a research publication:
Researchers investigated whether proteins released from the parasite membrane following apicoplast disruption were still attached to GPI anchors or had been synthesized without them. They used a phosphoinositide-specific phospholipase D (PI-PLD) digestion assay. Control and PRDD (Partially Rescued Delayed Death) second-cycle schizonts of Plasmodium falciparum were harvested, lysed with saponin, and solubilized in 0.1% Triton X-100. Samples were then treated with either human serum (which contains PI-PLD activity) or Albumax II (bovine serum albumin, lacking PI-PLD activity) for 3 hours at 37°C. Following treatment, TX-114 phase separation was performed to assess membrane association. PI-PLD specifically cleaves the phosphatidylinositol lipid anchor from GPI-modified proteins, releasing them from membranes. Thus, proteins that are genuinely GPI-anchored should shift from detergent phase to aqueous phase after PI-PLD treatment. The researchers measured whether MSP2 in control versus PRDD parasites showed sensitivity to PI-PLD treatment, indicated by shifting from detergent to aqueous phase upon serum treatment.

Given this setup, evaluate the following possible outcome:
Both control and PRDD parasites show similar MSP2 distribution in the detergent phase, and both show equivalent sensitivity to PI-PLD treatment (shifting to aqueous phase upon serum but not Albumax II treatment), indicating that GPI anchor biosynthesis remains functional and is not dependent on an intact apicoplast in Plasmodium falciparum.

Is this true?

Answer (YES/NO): NO